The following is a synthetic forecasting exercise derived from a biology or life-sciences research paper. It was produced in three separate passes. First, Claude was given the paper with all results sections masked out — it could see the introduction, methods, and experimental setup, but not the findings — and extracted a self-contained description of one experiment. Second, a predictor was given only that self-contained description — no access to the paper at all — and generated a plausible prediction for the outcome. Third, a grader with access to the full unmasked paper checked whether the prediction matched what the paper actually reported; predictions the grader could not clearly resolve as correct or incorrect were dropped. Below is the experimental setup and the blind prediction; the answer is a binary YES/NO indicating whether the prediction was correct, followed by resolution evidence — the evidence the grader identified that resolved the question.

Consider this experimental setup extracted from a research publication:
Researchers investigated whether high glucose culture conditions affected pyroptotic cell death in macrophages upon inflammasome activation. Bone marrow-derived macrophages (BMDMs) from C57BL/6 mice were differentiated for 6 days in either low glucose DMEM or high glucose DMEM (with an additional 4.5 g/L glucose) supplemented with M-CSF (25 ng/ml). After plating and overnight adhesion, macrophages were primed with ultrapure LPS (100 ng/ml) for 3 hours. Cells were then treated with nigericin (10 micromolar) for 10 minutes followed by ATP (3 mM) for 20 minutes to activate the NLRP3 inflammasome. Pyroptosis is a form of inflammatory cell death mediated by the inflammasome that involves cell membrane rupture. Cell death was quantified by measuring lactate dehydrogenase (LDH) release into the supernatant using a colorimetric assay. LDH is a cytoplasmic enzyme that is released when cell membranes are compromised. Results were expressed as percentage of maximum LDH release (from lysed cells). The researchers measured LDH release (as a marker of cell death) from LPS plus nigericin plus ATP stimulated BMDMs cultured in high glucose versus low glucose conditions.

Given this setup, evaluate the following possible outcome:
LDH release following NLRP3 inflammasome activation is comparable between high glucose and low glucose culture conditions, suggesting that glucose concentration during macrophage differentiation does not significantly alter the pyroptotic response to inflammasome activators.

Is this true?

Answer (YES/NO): YES